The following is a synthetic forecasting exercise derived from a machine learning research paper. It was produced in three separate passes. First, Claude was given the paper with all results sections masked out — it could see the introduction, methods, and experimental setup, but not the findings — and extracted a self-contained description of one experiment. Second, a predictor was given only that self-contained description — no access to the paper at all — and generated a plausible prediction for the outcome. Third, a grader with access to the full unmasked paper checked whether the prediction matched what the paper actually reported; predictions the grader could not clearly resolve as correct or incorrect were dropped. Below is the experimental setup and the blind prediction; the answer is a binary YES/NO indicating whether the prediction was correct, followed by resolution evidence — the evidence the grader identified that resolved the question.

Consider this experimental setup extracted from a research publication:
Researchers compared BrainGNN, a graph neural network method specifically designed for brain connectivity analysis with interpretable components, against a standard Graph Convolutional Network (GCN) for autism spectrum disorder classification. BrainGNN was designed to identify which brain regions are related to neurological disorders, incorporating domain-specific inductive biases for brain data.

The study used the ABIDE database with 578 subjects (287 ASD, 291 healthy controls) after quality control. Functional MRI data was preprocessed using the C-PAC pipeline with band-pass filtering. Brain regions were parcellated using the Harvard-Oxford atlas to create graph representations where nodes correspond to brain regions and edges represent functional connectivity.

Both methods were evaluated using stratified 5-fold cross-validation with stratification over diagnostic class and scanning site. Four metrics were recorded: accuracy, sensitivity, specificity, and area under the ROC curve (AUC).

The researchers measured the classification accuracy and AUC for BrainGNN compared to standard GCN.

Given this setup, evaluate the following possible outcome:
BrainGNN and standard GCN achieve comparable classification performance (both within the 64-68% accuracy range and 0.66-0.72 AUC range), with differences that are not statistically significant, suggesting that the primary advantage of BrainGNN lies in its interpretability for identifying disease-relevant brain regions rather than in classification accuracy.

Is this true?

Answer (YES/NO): NO